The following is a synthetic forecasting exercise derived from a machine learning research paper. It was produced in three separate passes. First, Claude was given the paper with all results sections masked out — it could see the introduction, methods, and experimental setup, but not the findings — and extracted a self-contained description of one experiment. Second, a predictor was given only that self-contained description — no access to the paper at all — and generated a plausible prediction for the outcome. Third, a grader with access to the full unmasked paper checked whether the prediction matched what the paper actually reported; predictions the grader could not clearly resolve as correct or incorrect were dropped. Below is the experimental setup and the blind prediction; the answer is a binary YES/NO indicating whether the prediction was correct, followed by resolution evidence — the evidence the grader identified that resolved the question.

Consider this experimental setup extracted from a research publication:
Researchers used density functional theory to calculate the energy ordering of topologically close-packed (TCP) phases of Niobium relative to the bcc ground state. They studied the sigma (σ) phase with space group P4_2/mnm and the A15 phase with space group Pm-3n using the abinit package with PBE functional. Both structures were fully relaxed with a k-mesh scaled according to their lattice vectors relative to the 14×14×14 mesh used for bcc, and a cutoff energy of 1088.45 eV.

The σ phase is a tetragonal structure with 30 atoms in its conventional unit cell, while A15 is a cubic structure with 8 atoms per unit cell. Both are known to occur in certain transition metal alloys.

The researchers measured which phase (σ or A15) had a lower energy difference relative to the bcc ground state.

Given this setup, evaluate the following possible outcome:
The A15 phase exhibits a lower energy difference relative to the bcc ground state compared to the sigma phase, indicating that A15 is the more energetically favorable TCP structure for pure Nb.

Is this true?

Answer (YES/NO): NO